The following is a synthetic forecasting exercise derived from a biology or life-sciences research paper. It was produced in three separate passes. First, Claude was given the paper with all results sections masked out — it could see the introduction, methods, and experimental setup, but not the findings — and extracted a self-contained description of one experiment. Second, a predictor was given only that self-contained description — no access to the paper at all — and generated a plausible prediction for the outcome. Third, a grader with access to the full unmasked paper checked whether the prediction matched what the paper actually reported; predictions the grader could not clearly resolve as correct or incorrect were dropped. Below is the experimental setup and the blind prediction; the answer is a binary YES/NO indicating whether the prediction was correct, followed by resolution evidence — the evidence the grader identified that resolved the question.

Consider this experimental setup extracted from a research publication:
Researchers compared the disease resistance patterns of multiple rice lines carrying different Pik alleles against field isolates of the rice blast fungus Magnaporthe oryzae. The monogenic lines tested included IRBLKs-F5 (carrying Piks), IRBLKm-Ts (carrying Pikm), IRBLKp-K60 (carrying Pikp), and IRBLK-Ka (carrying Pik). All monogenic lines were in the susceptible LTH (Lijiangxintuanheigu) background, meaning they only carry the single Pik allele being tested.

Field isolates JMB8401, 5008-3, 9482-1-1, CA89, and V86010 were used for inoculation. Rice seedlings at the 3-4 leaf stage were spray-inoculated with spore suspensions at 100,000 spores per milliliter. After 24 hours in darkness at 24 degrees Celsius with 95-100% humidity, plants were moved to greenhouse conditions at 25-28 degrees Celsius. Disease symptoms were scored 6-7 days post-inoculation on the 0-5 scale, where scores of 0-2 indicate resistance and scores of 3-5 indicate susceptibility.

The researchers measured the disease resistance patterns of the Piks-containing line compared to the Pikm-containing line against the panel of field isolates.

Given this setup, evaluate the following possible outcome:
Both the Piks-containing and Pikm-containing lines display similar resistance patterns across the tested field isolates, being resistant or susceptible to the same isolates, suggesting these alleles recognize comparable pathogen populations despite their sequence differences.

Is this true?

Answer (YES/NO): NO